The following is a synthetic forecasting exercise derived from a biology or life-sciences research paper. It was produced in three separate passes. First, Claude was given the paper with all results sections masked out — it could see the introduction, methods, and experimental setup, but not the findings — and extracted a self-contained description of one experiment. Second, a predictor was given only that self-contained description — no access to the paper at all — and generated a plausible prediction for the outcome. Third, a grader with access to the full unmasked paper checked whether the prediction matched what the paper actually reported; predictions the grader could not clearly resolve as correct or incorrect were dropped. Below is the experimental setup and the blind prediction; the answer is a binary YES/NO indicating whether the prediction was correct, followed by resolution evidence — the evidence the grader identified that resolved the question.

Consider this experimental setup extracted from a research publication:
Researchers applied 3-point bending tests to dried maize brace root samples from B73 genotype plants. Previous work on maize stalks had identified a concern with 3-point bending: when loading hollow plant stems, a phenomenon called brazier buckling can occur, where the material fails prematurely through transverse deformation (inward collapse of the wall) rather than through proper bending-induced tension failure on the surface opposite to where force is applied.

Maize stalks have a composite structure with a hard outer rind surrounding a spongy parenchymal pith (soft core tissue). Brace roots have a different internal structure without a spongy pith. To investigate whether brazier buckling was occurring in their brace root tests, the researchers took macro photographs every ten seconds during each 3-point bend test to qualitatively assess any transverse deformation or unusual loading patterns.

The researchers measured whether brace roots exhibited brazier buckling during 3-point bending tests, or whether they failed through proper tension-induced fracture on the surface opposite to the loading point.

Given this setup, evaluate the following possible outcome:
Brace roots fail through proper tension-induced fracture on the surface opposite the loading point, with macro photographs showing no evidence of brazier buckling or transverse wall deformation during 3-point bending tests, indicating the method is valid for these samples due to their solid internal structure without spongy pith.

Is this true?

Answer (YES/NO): YES